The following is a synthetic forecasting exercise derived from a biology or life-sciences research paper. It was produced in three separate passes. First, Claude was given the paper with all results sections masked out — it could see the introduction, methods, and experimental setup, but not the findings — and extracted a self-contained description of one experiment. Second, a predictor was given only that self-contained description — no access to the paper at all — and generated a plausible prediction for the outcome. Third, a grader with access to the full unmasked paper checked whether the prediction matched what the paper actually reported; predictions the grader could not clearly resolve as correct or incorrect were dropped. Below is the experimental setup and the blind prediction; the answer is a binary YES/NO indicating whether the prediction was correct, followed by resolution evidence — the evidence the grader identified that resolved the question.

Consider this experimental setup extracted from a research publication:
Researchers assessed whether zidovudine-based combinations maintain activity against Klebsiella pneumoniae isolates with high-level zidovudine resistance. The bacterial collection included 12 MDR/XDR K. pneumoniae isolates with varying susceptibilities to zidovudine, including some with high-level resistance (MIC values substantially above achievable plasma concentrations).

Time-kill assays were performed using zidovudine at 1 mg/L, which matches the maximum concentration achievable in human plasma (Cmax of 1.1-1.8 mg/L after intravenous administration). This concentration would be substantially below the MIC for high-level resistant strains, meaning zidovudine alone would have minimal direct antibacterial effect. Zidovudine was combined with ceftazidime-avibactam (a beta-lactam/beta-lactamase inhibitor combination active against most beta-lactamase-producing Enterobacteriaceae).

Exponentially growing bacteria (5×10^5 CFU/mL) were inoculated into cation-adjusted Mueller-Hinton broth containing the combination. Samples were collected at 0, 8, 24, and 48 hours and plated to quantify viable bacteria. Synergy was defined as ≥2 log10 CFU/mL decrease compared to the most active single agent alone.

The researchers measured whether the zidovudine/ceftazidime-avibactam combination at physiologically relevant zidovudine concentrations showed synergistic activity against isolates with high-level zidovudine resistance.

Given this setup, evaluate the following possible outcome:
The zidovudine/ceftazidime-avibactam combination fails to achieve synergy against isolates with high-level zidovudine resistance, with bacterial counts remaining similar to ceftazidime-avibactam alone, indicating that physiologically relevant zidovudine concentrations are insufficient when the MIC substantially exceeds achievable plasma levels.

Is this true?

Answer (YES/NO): NO